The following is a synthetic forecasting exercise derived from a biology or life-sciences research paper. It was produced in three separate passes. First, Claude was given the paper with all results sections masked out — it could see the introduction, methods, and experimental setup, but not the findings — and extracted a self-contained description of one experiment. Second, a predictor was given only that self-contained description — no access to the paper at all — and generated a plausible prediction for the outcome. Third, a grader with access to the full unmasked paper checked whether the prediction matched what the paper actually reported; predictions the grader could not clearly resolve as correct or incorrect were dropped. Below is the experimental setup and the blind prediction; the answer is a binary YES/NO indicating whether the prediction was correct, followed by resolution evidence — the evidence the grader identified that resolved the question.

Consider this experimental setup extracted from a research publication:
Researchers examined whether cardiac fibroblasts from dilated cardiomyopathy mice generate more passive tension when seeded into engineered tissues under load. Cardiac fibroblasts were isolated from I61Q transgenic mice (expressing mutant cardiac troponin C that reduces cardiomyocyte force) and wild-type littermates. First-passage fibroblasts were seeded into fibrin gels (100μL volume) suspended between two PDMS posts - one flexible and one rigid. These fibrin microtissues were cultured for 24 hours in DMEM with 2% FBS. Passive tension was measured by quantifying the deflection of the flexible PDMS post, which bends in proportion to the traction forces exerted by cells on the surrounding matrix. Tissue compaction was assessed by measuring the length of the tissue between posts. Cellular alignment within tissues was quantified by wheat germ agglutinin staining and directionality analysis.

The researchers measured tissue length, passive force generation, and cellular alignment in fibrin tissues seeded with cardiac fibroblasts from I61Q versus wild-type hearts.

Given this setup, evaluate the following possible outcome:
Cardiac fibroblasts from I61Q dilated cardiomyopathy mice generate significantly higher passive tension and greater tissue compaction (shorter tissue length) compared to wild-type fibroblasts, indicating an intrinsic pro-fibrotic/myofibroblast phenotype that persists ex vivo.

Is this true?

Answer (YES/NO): NO